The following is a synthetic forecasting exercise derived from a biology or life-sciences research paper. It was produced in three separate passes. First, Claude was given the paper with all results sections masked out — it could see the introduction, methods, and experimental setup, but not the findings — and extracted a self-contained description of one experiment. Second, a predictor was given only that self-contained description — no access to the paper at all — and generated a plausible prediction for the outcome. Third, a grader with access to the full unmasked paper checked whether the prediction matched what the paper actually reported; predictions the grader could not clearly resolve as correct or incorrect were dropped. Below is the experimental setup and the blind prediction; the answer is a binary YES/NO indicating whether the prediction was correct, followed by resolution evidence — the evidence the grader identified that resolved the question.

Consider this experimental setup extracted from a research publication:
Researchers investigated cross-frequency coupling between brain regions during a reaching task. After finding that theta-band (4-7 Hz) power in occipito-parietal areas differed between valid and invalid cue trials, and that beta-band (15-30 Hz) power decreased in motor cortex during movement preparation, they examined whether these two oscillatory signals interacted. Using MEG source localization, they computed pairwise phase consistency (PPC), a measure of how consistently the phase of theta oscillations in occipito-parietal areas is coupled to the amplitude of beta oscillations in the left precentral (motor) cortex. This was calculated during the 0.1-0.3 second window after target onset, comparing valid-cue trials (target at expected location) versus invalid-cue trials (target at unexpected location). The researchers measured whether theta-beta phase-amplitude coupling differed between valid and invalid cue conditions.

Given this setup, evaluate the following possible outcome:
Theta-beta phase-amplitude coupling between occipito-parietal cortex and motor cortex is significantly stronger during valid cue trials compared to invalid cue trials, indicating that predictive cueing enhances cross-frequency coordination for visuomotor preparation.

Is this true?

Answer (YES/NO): NO